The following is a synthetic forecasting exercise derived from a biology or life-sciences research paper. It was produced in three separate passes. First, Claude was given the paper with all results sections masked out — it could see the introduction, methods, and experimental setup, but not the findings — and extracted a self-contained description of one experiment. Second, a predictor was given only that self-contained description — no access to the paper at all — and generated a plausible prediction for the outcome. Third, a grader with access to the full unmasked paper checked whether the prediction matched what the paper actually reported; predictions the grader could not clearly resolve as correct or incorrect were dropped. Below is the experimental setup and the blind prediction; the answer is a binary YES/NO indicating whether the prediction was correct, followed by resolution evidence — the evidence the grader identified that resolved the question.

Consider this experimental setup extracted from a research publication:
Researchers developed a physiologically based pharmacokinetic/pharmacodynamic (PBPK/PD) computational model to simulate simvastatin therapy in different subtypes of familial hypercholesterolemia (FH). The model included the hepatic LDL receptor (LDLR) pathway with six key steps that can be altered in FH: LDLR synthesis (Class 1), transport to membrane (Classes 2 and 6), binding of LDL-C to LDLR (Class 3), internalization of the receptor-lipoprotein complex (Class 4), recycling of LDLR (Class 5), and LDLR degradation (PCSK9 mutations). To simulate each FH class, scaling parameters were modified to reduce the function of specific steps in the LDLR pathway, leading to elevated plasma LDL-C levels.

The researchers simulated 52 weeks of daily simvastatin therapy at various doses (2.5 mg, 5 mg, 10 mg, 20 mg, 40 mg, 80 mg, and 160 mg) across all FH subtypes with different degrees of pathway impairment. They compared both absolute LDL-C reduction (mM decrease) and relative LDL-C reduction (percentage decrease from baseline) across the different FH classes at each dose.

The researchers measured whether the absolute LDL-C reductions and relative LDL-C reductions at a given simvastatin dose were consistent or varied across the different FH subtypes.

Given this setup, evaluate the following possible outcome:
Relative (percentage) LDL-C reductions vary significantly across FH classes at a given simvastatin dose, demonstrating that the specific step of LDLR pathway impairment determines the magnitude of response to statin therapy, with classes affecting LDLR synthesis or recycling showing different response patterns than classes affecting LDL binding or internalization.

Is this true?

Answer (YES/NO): NO